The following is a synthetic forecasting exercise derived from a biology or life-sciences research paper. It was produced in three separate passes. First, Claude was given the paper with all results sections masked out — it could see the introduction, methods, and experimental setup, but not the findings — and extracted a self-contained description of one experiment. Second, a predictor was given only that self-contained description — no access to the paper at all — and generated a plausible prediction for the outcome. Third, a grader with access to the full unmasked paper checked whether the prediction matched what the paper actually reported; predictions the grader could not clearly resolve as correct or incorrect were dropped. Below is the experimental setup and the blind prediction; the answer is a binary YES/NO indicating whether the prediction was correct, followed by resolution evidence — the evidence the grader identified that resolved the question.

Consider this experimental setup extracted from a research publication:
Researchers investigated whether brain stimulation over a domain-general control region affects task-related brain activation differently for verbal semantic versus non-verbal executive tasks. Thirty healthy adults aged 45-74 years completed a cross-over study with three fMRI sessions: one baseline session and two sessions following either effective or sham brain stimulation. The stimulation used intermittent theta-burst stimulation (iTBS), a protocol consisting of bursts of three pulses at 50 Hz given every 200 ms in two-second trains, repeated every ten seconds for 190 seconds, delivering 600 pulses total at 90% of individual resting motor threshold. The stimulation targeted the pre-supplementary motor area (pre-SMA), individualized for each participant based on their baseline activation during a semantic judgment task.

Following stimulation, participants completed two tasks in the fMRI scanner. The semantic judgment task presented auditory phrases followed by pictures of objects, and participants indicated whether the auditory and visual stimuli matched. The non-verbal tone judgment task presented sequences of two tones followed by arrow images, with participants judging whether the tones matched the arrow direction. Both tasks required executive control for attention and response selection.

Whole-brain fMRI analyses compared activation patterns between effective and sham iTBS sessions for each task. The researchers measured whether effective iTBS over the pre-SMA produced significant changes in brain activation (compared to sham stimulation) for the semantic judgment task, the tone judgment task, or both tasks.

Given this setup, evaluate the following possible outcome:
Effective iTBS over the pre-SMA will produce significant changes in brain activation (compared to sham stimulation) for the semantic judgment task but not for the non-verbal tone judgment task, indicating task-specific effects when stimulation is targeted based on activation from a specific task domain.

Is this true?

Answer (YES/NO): YES